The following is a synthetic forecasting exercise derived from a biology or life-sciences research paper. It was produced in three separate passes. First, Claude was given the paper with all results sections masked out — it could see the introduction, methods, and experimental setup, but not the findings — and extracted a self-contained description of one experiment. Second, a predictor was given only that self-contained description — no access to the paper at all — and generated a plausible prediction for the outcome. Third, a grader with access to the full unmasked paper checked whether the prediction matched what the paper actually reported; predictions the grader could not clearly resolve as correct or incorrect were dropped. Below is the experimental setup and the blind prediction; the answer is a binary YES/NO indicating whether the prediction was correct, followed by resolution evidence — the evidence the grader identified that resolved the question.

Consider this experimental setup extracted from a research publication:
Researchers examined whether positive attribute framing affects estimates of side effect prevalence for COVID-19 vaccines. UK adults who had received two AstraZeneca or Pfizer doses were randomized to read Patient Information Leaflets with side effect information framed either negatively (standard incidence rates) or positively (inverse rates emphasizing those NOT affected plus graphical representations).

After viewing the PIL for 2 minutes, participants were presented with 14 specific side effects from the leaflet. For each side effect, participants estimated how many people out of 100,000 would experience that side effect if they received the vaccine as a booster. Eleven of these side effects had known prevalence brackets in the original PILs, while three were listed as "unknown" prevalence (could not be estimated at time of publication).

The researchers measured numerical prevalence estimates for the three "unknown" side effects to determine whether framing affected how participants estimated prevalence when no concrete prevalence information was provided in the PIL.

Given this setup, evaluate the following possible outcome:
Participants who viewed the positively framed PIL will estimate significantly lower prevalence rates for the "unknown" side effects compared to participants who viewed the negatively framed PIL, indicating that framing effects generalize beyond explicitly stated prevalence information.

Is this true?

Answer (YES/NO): NO